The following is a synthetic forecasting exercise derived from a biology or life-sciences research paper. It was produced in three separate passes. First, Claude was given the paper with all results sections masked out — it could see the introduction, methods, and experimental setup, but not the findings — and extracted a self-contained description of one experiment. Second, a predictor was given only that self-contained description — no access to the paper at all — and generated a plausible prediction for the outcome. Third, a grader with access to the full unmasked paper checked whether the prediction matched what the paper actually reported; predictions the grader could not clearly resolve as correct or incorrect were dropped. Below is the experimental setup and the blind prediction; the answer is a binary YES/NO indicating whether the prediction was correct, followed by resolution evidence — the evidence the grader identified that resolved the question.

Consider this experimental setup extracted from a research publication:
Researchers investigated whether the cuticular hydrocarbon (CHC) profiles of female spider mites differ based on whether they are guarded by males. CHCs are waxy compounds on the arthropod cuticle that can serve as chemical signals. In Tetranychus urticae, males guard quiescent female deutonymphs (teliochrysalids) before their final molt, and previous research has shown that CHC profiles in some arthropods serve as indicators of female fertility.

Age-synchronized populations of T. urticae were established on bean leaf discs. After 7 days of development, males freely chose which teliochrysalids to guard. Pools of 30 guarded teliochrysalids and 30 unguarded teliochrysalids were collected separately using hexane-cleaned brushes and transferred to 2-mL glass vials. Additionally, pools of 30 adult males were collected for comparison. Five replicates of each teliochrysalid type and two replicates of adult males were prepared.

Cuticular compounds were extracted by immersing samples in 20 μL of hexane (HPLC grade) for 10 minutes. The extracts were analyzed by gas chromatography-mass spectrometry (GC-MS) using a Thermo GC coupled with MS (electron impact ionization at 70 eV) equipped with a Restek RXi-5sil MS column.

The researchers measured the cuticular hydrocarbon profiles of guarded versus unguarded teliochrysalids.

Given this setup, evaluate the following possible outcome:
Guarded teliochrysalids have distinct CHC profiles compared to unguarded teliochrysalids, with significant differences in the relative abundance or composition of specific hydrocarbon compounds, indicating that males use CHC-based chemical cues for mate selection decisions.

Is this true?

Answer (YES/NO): NO